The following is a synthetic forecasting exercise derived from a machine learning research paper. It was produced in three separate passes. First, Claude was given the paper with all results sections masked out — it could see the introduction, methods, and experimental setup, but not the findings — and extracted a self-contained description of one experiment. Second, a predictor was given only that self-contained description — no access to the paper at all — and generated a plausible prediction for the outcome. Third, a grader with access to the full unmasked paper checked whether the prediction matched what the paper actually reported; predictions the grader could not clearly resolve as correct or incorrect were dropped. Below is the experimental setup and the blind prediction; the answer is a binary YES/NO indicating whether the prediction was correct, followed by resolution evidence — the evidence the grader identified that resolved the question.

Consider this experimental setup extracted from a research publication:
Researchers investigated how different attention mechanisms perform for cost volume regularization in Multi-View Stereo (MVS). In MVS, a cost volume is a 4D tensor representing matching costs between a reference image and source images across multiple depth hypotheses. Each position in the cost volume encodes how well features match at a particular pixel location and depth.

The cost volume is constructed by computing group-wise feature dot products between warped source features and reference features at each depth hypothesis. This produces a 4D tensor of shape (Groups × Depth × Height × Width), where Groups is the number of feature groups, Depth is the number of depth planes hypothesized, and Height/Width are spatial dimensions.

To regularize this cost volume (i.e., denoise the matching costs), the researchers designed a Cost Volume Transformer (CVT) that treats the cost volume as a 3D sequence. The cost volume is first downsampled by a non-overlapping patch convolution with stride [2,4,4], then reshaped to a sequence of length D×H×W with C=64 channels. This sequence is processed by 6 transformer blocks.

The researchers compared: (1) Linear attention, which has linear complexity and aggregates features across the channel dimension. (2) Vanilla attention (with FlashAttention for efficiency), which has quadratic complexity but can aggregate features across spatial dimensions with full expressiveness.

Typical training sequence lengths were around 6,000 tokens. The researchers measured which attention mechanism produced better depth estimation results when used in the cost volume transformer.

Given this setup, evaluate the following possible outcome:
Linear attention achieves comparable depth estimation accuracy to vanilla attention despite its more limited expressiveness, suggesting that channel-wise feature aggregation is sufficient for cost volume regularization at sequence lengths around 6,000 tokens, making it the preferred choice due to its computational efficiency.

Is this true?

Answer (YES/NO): NO